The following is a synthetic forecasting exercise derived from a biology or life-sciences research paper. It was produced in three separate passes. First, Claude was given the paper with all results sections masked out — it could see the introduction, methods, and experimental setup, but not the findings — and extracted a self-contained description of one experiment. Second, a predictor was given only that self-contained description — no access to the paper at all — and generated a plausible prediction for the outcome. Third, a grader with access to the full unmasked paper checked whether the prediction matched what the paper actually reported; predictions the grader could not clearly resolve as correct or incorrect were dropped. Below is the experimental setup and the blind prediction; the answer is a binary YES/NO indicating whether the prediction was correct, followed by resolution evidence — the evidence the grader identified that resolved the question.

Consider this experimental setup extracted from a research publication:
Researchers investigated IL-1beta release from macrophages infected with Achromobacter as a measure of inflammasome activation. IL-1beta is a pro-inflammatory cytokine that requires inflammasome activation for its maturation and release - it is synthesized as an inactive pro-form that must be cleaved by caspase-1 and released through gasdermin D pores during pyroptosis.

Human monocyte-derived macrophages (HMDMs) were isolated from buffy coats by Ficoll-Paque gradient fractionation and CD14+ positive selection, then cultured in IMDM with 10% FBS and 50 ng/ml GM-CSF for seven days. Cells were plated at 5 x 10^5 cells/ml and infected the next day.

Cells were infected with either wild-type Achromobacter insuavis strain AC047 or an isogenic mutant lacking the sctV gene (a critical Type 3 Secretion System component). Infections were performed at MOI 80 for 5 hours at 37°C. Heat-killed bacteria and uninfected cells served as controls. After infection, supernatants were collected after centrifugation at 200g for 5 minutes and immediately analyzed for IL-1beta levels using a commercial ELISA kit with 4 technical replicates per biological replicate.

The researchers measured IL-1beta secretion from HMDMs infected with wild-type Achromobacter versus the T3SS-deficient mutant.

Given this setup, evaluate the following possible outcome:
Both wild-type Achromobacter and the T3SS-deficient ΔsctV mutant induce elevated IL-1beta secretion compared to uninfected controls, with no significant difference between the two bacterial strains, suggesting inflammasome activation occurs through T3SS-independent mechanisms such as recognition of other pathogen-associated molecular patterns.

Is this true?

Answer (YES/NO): NO